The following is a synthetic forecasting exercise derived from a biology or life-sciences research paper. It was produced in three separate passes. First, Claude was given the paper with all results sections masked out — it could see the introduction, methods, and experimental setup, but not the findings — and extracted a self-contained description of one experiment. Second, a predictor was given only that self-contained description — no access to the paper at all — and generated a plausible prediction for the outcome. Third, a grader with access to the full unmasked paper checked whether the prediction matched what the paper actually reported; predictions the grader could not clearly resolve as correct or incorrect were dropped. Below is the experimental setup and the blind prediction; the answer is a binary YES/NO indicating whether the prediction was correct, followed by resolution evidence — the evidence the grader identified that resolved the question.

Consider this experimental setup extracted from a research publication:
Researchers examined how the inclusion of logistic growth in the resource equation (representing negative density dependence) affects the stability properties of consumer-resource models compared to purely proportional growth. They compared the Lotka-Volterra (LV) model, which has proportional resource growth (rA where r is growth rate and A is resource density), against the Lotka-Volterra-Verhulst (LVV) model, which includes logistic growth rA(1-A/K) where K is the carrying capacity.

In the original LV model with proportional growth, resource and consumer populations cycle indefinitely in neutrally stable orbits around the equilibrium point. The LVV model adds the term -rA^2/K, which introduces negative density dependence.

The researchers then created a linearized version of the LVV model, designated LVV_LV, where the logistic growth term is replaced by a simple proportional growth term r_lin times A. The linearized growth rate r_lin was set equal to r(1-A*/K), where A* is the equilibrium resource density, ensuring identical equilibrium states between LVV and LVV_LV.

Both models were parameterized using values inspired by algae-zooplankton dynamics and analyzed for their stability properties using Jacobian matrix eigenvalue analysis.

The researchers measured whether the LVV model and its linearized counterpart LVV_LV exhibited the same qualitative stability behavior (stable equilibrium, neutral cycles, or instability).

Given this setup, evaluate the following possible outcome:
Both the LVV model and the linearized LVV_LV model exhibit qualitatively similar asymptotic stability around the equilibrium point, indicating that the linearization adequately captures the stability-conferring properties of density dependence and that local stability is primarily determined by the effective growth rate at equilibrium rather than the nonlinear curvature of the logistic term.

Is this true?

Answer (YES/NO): NO